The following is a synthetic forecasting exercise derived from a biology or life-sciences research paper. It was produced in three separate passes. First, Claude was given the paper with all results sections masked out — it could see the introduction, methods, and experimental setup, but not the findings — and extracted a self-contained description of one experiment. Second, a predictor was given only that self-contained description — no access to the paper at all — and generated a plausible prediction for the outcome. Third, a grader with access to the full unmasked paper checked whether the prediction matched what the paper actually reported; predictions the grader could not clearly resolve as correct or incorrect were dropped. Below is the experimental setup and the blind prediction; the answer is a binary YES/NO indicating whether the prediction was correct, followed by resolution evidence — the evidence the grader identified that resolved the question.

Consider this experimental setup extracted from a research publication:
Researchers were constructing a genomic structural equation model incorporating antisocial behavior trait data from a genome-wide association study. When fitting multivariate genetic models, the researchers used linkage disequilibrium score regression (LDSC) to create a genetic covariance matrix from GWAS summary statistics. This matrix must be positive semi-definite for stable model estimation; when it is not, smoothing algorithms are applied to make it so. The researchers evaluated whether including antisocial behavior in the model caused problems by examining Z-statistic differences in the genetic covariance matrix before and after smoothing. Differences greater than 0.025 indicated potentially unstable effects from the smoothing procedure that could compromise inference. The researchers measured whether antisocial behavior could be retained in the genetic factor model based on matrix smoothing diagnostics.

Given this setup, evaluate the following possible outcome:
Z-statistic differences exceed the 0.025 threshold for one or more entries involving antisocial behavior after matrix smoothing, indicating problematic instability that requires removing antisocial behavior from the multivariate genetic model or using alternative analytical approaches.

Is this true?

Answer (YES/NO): YES